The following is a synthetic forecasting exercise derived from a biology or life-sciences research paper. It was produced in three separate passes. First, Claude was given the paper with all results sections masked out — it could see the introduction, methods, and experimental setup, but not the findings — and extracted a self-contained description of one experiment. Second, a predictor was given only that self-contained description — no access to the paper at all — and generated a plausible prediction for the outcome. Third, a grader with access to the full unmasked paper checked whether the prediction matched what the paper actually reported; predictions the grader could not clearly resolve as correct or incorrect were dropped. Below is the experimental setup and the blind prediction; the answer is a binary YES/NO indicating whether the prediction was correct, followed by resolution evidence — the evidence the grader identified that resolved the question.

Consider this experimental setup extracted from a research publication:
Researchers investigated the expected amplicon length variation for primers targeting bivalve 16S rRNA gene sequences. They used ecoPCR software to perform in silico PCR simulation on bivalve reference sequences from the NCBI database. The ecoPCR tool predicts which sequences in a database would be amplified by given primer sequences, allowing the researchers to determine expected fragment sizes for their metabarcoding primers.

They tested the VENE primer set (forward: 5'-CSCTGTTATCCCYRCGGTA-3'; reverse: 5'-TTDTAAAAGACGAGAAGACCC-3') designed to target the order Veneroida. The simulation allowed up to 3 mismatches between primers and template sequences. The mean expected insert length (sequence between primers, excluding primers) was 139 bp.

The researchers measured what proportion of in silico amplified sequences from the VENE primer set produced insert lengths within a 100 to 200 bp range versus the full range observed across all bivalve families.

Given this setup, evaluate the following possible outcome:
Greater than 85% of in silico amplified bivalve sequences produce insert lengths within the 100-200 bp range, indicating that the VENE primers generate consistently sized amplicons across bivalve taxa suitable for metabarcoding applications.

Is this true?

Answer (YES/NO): YES